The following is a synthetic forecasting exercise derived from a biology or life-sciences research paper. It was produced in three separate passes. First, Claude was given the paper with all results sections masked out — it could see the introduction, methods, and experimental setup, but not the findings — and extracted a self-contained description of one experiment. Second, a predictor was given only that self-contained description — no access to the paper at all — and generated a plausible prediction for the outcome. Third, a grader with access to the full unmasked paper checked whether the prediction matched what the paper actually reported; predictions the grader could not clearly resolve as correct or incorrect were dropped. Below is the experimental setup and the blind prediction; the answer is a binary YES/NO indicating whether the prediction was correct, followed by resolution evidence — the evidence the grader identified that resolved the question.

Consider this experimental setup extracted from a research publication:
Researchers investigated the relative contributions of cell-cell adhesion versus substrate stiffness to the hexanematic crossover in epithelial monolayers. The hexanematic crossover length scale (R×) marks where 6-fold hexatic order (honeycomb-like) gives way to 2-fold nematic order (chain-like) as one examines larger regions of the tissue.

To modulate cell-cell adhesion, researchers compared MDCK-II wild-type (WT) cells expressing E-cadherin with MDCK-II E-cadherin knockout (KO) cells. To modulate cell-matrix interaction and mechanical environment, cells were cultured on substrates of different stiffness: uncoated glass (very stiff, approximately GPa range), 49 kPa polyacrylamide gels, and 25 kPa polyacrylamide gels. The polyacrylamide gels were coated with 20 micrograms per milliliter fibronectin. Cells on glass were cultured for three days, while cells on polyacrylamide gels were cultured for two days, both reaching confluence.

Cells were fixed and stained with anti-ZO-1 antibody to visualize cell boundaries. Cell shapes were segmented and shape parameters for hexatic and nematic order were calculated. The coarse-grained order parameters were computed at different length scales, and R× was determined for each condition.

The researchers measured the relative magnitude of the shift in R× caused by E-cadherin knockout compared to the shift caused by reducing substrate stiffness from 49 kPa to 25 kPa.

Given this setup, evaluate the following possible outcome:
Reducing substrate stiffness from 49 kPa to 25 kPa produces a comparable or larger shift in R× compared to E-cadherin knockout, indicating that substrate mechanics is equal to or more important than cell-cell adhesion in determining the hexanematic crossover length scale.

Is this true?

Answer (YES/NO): NO